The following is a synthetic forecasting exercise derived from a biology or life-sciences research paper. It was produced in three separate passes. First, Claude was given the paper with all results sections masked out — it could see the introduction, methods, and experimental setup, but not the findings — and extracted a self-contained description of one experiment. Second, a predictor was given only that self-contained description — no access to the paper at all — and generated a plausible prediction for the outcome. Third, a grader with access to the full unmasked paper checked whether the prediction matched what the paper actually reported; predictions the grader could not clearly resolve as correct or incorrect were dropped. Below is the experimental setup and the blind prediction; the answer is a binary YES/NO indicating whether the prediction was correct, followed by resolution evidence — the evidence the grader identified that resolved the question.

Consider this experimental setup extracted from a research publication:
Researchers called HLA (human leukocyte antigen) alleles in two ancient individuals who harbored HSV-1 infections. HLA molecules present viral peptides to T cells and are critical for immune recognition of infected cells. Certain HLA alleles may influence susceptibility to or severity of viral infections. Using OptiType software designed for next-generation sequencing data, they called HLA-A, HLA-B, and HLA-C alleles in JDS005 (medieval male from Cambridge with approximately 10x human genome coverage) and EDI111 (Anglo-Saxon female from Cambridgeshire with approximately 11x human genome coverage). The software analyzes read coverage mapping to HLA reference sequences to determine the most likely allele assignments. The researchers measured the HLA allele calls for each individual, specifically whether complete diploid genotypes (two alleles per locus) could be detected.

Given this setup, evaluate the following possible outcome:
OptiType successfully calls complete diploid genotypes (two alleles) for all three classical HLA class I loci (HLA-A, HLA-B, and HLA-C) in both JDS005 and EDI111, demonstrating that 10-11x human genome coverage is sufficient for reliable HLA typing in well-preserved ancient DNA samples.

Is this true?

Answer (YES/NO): NO